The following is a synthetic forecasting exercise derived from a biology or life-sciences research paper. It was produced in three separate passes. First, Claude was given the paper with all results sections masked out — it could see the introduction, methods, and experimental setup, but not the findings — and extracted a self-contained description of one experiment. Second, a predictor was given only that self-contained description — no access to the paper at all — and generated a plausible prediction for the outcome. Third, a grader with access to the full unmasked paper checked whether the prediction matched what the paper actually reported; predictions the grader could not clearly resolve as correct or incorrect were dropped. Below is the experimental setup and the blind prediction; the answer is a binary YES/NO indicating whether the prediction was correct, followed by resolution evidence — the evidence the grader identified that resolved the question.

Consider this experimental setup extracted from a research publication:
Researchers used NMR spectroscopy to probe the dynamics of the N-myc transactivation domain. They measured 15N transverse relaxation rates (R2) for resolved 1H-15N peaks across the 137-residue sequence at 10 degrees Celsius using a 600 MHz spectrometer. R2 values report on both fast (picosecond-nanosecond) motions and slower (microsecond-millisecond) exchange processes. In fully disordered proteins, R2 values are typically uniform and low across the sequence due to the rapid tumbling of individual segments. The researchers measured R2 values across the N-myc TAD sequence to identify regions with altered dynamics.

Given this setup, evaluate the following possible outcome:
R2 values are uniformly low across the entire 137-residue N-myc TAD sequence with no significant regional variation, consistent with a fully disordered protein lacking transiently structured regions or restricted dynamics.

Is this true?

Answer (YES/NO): NO